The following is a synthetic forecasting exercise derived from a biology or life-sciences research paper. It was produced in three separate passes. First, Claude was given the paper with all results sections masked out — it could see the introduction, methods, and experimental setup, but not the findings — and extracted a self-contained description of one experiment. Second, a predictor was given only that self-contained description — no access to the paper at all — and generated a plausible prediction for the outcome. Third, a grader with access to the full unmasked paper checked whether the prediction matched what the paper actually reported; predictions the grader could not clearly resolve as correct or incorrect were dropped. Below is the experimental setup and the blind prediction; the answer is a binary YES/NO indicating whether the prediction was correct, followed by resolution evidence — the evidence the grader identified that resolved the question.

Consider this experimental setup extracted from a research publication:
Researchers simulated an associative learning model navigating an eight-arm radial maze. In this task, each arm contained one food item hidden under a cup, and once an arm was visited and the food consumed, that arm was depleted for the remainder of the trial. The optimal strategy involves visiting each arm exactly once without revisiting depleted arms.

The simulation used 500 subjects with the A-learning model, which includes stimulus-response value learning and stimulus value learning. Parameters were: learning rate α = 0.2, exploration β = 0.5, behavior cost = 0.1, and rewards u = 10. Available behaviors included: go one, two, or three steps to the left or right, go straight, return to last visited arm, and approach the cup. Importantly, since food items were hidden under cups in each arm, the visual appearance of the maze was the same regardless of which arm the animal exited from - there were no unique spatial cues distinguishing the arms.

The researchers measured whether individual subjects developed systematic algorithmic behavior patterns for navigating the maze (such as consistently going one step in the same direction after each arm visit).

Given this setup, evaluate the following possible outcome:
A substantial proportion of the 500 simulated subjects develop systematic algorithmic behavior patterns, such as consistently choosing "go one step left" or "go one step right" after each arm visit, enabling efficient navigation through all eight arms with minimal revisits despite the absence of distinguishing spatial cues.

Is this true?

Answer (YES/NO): YES